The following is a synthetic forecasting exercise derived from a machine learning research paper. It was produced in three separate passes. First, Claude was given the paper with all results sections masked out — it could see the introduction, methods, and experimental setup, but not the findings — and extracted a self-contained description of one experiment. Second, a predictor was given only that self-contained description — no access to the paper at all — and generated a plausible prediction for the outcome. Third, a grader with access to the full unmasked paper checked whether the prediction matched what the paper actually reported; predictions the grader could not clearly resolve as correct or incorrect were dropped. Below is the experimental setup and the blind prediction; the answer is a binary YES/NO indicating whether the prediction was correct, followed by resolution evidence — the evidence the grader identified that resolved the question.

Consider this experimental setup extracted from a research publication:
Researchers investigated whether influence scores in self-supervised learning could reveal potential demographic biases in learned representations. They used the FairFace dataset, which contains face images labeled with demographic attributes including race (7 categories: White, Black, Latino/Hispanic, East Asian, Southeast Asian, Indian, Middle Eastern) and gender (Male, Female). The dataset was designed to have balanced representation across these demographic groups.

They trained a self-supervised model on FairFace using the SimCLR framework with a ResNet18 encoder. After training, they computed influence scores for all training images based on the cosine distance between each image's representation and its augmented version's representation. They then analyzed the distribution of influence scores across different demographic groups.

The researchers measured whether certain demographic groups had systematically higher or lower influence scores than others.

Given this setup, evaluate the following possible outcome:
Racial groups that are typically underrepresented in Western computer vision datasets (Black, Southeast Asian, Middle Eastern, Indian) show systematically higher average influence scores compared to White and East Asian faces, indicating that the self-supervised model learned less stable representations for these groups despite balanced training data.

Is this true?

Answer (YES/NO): NO